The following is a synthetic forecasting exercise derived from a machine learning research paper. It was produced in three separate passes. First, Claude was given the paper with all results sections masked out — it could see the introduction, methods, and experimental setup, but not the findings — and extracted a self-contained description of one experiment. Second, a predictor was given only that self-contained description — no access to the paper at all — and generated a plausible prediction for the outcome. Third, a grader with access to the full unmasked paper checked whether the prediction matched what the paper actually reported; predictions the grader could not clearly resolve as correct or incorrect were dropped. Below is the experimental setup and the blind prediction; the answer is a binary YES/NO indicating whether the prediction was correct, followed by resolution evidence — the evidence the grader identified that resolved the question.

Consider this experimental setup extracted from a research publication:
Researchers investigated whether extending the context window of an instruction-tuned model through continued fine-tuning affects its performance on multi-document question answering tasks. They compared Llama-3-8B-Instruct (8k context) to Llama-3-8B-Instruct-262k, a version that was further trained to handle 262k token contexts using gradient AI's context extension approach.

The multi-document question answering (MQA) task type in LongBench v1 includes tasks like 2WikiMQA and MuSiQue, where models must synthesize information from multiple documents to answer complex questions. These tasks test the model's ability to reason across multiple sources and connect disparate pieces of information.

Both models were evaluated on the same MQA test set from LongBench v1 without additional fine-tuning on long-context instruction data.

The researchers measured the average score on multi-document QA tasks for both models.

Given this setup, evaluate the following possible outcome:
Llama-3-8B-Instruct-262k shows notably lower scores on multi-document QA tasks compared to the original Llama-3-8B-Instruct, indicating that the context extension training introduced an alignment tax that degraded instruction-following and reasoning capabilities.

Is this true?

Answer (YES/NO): YES